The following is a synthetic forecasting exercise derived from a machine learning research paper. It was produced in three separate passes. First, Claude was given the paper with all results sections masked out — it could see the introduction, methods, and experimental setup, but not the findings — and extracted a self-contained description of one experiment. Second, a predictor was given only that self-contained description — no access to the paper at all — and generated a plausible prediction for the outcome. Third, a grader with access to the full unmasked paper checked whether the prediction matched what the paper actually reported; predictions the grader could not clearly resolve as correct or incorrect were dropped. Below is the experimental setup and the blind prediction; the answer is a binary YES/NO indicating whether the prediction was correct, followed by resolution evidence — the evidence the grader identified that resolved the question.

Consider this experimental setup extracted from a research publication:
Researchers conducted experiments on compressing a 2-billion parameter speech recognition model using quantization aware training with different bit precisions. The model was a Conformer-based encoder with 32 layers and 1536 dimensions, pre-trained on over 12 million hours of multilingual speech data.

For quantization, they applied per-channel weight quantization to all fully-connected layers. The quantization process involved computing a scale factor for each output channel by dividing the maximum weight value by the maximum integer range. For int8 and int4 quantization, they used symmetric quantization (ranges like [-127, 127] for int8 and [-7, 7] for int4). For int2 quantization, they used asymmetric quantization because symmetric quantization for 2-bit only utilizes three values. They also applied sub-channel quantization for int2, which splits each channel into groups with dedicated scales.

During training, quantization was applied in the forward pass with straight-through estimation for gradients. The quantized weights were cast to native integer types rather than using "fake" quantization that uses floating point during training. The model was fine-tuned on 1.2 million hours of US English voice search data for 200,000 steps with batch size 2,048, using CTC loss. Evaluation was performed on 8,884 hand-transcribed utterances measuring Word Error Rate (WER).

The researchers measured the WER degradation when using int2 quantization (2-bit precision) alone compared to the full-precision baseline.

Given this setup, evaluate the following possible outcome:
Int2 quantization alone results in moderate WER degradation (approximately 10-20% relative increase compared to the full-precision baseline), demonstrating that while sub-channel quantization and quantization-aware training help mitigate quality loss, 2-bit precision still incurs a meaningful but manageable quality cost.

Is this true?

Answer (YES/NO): NO